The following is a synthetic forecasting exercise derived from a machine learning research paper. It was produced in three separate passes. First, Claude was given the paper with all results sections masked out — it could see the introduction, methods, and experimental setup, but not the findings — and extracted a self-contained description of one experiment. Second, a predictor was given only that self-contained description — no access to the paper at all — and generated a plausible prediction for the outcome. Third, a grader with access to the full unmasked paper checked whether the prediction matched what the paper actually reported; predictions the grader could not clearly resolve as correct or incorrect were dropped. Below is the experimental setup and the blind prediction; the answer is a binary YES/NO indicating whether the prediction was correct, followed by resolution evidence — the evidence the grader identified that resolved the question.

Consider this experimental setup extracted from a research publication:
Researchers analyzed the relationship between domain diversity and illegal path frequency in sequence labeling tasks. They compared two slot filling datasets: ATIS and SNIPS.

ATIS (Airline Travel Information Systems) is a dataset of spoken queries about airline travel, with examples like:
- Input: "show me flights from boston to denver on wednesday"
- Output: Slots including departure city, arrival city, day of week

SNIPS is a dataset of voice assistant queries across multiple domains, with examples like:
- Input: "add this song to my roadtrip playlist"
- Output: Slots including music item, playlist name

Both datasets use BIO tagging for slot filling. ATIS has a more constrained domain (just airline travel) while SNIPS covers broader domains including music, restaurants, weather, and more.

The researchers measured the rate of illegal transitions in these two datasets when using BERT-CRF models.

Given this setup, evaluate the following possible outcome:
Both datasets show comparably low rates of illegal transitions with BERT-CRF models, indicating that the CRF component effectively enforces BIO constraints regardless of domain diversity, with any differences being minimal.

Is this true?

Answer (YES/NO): NO